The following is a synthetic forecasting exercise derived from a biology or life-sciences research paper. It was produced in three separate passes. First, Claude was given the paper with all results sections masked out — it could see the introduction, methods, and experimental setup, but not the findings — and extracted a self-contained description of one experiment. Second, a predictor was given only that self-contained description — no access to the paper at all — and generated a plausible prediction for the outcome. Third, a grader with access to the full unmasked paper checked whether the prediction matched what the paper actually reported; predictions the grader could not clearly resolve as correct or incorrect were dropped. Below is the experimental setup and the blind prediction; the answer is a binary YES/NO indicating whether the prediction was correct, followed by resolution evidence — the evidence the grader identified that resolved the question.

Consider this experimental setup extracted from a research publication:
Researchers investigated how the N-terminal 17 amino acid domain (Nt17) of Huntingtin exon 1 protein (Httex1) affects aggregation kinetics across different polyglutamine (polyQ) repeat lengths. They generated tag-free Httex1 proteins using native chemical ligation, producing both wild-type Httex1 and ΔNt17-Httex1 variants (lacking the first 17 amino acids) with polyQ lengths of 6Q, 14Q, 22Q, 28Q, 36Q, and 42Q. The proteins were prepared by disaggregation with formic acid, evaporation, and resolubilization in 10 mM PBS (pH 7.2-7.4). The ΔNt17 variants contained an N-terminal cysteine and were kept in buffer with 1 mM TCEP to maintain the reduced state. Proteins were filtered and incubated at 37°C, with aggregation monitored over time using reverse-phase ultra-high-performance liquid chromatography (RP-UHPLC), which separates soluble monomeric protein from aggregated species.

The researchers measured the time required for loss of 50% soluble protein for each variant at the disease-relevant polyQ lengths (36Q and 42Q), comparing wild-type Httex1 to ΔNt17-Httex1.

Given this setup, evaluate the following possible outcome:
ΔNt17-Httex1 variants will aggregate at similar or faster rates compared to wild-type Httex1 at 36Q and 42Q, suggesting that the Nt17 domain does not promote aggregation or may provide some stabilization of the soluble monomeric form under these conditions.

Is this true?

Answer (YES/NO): NO